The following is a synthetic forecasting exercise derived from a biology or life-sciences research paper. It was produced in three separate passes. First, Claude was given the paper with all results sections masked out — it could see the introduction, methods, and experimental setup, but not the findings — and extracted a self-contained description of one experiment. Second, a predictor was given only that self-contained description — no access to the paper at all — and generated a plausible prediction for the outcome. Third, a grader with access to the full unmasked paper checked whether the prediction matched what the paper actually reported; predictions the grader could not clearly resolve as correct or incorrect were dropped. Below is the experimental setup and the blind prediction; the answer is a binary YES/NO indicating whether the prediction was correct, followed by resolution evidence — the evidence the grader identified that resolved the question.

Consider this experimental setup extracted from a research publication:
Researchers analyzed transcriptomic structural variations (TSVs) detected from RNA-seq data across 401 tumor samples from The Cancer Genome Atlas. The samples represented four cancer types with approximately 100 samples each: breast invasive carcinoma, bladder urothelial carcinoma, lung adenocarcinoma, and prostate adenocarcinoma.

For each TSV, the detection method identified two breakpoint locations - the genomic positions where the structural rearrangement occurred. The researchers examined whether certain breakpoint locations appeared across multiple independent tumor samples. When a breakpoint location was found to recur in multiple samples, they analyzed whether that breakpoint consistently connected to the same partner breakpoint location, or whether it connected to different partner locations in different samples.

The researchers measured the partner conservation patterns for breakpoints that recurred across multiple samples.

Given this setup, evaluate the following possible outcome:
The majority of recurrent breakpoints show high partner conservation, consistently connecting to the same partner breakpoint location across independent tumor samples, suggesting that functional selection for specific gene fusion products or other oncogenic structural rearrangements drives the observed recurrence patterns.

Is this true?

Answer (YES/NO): NO